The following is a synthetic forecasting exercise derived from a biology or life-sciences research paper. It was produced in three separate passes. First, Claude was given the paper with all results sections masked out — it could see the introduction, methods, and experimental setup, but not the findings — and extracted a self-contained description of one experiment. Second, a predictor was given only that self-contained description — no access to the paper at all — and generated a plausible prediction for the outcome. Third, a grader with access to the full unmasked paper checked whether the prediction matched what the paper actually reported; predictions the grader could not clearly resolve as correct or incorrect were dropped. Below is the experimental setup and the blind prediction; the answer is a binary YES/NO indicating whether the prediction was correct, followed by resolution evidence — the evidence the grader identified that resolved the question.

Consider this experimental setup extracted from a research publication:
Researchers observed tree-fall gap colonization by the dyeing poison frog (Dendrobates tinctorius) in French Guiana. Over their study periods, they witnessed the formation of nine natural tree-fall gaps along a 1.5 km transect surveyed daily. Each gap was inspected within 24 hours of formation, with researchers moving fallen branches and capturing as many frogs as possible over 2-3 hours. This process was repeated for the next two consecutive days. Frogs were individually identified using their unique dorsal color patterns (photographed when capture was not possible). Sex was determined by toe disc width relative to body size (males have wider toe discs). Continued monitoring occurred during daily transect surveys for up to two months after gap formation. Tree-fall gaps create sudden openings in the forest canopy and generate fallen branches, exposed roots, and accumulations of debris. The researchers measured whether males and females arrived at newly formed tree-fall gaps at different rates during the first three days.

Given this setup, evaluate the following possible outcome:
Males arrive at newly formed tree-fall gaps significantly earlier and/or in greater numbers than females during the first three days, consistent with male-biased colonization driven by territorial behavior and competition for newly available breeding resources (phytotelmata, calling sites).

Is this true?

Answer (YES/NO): NO